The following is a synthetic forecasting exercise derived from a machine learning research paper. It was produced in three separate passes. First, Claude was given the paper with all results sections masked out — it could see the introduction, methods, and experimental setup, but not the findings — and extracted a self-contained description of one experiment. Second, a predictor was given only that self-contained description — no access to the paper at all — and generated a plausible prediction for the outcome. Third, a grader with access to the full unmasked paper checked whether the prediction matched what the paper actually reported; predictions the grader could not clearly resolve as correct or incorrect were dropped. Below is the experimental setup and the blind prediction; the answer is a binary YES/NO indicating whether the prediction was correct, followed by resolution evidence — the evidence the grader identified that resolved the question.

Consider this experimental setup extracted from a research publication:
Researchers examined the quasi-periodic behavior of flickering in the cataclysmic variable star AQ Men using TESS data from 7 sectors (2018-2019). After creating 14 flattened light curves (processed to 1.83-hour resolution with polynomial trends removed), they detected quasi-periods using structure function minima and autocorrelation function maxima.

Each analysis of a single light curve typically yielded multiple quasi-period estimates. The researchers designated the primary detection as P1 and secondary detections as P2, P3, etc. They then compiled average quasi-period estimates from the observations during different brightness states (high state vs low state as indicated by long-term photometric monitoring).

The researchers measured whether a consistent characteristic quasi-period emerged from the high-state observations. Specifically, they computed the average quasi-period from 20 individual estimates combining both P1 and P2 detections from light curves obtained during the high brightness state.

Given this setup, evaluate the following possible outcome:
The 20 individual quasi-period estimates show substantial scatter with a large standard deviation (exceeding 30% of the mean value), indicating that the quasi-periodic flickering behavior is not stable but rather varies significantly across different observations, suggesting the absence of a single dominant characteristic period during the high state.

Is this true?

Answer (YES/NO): NO